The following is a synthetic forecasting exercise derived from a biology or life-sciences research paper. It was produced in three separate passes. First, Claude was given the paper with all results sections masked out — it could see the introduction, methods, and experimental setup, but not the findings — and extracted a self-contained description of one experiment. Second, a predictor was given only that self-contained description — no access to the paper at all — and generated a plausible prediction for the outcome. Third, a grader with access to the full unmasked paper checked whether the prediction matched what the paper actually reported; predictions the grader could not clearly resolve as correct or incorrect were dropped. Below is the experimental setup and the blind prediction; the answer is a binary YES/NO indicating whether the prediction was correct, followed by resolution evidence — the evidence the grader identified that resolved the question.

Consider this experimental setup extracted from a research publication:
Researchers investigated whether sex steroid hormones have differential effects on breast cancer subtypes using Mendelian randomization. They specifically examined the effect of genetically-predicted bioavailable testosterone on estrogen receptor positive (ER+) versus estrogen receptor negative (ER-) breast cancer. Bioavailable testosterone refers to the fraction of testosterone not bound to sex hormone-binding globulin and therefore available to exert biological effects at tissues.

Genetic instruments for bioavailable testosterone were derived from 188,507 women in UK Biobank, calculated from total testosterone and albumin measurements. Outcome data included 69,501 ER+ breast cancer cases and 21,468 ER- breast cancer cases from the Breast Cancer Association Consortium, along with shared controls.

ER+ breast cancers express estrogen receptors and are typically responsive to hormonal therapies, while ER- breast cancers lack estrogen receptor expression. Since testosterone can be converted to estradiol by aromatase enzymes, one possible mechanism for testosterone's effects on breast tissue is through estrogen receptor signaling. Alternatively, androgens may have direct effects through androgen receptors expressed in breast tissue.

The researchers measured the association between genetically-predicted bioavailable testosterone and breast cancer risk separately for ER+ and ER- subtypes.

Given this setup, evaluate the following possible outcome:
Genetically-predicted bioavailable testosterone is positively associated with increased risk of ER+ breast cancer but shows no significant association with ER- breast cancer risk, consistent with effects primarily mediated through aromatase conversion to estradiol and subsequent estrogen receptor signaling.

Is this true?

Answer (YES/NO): YES